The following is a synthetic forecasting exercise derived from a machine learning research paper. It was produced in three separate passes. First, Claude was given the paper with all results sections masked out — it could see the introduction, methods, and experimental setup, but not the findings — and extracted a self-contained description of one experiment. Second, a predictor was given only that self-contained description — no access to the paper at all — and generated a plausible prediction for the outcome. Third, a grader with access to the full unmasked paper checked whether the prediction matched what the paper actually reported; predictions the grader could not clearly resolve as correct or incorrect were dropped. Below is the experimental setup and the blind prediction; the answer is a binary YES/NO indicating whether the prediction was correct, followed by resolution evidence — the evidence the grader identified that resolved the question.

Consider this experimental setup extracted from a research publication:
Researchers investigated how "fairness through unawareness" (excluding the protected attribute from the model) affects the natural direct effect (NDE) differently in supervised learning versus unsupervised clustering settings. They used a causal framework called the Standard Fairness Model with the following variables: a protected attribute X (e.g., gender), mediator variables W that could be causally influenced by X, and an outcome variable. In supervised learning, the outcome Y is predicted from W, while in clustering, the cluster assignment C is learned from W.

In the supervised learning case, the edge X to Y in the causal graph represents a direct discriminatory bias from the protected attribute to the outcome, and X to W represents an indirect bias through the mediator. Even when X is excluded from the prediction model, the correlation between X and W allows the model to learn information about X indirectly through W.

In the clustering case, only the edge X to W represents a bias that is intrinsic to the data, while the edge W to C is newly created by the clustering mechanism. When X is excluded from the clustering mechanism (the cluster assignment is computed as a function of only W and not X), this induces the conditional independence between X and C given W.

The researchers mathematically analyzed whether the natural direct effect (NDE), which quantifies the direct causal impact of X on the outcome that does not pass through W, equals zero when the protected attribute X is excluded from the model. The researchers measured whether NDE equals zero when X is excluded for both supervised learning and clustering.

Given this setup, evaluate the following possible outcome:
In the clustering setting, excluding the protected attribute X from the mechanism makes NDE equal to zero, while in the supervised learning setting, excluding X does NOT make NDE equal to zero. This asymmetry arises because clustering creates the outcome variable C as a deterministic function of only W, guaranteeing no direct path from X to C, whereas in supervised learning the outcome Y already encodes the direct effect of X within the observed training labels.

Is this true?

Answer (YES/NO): YES